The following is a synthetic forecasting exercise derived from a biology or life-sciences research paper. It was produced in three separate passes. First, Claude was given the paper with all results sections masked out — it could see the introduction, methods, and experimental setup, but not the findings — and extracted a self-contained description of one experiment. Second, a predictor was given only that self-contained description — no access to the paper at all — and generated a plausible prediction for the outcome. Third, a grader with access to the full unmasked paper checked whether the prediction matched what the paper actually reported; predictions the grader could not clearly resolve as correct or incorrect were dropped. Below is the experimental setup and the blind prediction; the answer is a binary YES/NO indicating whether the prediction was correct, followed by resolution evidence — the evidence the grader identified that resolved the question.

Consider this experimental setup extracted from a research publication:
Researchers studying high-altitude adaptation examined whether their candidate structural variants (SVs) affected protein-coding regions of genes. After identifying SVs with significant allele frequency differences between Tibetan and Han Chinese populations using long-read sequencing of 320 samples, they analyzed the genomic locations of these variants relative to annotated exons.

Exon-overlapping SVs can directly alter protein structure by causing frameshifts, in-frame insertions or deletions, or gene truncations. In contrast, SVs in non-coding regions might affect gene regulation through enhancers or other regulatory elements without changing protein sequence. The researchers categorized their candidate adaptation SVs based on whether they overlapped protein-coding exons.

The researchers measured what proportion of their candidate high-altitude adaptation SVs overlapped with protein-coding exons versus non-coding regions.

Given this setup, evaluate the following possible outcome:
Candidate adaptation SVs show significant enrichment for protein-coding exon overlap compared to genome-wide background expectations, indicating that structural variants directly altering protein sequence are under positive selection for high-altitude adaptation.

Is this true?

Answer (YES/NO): NO